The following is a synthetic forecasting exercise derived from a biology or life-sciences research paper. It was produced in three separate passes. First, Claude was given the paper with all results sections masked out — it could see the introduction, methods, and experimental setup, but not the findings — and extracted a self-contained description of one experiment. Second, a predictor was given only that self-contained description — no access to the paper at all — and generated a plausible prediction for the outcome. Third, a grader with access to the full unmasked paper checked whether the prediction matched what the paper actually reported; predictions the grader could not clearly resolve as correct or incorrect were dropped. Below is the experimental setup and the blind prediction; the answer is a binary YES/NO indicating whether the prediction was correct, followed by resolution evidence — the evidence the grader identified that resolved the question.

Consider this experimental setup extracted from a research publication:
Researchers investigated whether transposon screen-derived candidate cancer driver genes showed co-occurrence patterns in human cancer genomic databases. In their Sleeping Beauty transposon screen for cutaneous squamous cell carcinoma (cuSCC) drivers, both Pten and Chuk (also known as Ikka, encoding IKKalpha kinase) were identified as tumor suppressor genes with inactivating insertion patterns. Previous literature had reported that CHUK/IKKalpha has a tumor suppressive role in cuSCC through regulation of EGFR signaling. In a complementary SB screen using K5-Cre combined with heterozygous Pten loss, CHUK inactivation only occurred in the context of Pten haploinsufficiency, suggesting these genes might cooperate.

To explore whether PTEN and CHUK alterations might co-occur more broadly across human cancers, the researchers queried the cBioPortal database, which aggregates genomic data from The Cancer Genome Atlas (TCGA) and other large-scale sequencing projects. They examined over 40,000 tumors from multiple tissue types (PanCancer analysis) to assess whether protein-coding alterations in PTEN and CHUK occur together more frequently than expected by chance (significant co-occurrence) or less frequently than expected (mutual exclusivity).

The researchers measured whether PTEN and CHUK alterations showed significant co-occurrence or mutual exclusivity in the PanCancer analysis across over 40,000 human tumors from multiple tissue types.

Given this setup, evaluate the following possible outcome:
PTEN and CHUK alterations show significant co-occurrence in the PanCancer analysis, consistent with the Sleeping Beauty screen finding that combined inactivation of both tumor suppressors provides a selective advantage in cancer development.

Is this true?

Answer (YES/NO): YES